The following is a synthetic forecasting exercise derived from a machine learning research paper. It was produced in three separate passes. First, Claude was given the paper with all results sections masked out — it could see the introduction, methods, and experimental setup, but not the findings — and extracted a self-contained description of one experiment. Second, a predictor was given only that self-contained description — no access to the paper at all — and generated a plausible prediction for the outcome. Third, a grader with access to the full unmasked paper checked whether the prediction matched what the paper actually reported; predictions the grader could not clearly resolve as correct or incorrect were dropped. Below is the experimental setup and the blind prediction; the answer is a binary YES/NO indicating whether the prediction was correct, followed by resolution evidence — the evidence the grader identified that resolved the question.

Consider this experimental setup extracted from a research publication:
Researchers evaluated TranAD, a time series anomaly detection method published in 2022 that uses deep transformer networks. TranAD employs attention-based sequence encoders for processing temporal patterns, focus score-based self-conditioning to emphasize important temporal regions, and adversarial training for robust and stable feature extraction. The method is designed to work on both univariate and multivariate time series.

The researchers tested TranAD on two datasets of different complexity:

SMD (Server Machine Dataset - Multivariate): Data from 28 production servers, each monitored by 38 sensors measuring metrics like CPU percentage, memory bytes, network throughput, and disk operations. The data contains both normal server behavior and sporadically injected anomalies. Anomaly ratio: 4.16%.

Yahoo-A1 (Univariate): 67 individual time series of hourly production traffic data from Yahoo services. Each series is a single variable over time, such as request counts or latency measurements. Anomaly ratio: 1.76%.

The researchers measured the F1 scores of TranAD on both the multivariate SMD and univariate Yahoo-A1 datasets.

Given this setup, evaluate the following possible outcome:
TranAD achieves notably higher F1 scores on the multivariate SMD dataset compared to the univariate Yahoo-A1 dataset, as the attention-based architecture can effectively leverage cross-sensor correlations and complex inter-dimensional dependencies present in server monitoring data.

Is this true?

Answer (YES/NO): NO